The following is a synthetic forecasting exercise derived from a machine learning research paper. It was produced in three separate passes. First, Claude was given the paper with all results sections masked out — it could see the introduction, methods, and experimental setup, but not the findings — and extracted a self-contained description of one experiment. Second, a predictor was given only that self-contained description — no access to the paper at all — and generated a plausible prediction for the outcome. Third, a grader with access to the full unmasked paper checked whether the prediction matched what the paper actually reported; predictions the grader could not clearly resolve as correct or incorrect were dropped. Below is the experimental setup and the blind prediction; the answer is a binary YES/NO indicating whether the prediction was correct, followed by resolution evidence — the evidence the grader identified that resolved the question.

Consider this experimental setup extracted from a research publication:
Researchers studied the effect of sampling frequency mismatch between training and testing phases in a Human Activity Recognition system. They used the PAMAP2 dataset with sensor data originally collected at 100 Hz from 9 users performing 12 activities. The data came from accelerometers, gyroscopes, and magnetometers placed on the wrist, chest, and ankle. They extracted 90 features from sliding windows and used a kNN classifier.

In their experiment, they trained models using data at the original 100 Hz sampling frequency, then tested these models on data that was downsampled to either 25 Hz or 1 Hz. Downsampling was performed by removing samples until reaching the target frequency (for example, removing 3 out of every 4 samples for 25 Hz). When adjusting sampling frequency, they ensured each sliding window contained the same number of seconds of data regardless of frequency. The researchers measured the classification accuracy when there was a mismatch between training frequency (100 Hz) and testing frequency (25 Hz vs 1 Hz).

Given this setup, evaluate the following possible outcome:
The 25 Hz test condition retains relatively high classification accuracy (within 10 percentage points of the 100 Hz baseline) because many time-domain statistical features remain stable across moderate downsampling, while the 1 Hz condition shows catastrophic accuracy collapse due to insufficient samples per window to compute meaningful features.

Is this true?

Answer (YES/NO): NO